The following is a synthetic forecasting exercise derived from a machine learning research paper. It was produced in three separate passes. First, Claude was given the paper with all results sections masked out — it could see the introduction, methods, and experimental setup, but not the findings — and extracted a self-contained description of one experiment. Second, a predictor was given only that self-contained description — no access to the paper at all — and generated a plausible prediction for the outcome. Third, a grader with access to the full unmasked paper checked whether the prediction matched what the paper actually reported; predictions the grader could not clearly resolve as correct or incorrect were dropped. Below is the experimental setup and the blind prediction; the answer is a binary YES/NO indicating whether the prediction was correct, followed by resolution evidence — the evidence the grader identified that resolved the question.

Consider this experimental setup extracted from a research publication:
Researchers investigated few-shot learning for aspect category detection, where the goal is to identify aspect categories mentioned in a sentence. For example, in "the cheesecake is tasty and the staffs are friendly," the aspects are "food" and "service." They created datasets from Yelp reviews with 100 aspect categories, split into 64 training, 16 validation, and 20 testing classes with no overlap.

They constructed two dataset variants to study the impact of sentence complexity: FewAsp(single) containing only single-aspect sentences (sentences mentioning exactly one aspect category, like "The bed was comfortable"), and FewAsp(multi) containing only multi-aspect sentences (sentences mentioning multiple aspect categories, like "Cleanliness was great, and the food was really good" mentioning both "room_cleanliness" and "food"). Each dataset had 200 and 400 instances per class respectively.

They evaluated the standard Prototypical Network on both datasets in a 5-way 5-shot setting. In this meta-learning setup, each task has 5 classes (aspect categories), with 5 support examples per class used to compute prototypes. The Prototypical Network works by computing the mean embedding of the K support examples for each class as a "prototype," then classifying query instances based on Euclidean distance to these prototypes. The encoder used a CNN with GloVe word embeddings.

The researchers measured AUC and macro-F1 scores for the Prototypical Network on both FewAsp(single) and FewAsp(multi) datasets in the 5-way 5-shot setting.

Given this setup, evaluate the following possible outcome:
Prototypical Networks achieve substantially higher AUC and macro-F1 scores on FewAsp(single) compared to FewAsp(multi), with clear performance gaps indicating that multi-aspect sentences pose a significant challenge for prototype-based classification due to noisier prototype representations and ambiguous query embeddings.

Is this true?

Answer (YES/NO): YES